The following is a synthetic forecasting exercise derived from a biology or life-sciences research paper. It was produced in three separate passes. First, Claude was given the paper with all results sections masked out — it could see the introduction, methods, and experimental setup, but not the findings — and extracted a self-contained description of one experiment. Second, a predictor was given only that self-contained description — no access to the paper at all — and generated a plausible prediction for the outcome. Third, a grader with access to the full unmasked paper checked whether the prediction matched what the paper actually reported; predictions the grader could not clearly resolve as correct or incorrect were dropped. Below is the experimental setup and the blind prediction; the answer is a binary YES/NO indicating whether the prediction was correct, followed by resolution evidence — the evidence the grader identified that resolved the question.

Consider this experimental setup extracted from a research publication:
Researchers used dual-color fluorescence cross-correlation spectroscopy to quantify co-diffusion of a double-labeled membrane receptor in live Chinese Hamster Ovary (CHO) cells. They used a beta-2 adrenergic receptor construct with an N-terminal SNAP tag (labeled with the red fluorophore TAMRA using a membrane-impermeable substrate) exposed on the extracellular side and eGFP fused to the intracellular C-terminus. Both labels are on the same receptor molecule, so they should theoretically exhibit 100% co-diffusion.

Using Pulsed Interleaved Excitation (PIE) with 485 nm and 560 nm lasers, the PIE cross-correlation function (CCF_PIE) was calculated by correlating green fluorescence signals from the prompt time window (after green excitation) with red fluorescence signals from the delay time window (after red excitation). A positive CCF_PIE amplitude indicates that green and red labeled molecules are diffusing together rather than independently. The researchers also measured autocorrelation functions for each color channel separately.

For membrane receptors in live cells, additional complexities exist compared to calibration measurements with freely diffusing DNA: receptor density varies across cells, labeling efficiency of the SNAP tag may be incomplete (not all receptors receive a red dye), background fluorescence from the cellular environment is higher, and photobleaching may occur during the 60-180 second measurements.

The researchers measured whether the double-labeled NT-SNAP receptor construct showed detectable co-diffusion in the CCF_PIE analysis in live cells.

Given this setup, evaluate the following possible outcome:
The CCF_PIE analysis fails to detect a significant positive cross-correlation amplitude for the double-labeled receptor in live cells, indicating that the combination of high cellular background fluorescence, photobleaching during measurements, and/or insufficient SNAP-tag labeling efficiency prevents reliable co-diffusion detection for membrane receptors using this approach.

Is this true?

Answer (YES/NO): NO